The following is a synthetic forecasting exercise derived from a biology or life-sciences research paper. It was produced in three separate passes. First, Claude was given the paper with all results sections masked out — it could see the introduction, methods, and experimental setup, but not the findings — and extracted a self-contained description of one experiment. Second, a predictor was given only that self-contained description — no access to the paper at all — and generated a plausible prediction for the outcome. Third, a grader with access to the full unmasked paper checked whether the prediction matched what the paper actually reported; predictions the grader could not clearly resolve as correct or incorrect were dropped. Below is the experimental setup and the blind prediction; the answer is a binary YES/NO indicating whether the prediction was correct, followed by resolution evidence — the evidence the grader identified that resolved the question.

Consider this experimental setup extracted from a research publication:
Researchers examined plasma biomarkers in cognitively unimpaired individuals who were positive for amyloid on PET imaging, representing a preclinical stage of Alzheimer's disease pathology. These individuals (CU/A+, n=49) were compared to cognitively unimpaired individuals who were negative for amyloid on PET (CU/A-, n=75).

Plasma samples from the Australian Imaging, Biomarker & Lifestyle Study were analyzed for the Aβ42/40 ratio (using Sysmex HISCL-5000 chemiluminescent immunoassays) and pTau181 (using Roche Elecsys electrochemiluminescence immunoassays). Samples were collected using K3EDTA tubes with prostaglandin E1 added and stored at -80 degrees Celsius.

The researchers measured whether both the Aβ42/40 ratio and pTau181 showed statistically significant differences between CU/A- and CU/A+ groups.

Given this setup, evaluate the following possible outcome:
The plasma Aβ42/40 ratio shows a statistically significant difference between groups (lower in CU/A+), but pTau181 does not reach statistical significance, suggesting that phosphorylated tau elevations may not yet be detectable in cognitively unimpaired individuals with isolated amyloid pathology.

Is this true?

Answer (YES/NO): NO